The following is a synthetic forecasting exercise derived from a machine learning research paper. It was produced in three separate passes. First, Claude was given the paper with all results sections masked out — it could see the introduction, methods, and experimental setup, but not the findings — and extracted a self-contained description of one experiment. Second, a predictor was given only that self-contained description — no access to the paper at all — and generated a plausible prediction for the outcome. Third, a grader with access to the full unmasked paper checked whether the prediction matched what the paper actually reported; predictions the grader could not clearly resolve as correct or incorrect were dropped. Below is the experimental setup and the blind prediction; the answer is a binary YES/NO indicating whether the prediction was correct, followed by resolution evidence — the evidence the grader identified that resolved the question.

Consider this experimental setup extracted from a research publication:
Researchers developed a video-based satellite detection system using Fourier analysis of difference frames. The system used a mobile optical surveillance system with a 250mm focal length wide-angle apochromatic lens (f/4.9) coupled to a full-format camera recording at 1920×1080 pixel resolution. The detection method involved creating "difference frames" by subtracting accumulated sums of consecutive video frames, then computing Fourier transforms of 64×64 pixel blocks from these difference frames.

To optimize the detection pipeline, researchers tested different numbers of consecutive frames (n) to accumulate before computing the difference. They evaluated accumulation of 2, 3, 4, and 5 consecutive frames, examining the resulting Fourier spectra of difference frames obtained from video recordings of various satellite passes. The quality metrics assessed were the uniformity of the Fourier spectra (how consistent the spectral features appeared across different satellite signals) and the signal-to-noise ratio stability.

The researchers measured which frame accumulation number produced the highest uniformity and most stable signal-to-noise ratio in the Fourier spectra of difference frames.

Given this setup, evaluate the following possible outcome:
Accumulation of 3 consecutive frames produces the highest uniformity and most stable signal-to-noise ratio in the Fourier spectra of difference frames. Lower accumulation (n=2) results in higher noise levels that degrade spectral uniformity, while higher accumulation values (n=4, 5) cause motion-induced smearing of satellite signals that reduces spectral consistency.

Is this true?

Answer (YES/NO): YES